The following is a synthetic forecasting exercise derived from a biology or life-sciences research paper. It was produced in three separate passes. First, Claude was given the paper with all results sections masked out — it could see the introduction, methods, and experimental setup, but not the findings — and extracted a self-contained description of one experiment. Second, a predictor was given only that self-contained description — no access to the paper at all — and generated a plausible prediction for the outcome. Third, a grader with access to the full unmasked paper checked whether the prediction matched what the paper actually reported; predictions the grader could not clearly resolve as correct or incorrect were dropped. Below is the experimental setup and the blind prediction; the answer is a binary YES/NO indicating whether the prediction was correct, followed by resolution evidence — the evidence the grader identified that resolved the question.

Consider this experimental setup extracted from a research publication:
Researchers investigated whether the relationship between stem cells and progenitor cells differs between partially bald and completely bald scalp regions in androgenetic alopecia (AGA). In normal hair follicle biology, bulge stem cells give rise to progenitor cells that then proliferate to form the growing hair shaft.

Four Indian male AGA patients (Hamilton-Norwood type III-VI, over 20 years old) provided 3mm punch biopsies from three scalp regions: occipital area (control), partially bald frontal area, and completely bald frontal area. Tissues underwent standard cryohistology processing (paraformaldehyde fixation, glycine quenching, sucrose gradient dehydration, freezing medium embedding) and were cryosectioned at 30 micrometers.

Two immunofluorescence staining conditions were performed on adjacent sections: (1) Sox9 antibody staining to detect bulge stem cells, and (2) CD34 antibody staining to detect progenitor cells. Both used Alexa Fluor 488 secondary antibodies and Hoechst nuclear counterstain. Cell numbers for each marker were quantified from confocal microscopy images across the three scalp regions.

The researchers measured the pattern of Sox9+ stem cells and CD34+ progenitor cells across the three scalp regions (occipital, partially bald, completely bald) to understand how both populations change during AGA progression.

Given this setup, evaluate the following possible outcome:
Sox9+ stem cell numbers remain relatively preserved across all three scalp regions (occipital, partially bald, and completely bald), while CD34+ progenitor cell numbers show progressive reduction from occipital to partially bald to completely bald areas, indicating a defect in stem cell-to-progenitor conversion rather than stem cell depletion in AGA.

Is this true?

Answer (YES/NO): NO